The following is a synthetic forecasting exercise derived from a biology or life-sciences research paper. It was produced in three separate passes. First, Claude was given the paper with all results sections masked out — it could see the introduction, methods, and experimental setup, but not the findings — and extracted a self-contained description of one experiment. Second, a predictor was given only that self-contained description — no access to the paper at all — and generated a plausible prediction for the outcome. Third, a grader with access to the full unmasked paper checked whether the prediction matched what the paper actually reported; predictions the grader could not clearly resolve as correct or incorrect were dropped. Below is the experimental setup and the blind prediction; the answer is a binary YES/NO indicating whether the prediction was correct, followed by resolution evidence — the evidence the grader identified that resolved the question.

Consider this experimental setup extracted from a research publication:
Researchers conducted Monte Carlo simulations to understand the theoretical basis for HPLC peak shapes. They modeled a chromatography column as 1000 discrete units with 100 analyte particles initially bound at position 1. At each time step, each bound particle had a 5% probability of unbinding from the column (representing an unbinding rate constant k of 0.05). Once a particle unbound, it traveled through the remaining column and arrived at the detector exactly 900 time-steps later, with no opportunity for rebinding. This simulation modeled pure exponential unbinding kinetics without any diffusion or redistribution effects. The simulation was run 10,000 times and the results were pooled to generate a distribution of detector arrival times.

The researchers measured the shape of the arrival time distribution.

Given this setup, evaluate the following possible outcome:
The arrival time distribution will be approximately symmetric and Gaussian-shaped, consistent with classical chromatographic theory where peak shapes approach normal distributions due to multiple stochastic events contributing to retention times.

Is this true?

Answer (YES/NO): NO